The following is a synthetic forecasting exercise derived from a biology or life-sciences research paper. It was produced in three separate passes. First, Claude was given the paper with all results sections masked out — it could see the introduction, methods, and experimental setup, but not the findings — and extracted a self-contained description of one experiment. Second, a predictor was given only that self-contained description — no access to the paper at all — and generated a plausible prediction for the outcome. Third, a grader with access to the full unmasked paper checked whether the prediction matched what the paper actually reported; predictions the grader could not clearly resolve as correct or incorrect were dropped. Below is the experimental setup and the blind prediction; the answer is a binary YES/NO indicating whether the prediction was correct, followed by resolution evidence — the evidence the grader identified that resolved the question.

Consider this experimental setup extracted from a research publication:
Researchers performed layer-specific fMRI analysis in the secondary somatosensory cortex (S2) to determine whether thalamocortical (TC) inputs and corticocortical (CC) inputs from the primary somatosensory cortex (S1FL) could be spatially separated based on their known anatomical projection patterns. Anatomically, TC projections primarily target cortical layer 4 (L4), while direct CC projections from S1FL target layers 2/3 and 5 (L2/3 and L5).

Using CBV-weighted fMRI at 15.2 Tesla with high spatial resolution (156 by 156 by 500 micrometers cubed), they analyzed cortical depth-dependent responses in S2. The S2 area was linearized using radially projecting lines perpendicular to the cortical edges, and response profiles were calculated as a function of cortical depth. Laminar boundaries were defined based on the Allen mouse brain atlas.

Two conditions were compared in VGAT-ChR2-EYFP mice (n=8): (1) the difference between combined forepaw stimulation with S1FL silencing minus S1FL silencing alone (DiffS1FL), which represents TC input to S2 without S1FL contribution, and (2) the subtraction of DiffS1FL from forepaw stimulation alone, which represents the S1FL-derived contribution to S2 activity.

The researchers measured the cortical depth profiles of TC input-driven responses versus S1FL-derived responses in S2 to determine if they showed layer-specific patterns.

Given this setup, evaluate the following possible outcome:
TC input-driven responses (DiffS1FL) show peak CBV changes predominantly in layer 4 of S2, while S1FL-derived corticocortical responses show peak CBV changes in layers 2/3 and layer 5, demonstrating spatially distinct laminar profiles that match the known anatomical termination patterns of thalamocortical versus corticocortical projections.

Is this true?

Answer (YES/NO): YES